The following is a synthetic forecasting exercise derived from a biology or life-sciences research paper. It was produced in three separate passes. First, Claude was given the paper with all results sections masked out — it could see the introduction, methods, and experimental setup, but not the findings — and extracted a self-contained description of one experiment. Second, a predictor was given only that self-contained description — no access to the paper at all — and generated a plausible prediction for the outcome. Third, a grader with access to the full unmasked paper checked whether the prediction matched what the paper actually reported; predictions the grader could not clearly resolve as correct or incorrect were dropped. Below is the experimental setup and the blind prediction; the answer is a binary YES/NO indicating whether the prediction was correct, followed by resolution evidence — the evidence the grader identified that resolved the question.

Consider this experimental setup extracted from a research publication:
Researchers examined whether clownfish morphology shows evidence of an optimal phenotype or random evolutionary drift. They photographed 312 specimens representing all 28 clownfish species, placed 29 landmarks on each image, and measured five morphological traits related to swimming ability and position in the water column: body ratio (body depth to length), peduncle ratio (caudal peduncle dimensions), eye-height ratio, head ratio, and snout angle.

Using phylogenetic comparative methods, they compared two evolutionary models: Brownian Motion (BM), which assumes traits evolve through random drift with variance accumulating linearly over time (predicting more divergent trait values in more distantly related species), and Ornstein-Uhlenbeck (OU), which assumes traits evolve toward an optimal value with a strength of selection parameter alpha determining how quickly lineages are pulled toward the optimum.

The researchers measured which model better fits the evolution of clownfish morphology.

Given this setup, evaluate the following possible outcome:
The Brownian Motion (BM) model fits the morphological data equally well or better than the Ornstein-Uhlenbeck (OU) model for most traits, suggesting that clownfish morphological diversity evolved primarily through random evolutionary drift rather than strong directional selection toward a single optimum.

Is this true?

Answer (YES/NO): NO